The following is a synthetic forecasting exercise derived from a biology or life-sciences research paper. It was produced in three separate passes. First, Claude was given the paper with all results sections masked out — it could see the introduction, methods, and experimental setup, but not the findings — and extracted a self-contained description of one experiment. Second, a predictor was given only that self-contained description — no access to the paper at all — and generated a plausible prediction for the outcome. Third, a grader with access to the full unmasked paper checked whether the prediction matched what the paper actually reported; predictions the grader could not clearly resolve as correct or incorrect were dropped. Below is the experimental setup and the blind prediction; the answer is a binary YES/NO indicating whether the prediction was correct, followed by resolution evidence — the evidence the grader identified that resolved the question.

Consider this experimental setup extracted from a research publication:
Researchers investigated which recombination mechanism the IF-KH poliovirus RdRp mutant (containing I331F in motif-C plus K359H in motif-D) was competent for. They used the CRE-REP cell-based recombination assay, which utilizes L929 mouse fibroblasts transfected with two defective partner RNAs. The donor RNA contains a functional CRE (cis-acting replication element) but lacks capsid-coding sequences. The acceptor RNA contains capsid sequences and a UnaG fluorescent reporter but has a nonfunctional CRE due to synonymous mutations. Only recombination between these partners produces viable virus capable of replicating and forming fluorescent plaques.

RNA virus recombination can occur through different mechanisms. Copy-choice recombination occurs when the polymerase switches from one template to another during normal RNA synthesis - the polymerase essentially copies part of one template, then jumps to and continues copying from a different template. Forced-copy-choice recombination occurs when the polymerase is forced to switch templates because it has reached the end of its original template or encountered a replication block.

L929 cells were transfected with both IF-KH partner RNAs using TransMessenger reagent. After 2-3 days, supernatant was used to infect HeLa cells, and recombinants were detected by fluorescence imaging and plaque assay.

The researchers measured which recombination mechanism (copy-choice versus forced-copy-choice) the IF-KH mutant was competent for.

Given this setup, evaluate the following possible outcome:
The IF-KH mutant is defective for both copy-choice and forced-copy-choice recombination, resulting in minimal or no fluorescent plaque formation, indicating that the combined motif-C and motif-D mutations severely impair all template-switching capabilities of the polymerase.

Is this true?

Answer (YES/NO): NO